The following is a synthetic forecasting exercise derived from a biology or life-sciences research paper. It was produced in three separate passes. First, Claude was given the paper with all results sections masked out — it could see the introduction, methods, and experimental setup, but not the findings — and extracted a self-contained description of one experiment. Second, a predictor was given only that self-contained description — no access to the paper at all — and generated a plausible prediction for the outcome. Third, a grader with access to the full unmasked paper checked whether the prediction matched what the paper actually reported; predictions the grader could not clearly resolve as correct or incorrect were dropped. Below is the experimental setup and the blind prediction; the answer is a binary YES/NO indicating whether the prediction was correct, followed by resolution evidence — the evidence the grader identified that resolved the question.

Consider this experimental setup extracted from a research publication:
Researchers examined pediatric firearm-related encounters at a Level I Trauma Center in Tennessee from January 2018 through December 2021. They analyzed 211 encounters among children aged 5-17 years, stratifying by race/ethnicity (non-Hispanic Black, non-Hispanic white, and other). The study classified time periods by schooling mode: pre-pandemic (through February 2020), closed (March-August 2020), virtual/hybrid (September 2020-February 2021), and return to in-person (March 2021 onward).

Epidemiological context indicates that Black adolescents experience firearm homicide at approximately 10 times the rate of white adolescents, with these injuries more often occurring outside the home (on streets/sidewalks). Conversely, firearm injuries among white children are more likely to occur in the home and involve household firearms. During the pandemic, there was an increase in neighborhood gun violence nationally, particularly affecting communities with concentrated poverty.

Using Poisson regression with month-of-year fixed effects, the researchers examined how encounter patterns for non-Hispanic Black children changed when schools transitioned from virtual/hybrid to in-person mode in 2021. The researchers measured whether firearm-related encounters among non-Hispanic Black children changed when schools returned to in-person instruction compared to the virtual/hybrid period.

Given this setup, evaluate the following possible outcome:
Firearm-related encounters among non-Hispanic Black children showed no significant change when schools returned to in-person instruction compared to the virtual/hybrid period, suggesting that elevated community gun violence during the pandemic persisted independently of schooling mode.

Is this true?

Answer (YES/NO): NO